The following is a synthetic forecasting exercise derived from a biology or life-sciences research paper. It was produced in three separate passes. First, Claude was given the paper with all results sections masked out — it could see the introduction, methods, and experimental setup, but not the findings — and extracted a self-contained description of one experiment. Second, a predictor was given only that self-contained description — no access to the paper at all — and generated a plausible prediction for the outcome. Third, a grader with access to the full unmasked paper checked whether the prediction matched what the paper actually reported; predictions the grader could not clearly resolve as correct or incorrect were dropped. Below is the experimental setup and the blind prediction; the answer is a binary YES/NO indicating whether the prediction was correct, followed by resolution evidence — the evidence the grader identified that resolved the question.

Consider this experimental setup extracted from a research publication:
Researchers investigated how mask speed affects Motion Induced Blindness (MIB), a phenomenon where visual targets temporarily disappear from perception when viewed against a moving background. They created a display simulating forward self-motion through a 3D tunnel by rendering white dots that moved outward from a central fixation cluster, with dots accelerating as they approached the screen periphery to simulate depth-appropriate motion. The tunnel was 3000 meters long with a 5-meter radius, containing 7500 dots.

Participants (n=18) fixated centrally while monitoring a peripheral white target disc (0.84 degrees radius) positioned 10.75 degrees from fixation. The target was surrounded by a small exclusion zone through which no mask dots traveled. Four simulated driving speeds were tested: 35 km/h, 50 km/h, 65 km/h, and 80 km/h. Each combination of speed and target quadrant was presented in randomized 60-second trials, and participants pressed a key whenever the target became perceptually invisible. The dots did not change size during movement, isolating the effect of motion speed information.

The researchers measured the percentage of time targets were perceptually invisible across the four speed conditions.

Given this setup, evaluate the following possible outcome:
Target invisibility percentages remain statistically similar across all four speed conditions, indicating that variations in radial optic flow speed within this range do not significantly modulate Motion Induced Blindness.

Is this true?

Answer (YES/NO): NO